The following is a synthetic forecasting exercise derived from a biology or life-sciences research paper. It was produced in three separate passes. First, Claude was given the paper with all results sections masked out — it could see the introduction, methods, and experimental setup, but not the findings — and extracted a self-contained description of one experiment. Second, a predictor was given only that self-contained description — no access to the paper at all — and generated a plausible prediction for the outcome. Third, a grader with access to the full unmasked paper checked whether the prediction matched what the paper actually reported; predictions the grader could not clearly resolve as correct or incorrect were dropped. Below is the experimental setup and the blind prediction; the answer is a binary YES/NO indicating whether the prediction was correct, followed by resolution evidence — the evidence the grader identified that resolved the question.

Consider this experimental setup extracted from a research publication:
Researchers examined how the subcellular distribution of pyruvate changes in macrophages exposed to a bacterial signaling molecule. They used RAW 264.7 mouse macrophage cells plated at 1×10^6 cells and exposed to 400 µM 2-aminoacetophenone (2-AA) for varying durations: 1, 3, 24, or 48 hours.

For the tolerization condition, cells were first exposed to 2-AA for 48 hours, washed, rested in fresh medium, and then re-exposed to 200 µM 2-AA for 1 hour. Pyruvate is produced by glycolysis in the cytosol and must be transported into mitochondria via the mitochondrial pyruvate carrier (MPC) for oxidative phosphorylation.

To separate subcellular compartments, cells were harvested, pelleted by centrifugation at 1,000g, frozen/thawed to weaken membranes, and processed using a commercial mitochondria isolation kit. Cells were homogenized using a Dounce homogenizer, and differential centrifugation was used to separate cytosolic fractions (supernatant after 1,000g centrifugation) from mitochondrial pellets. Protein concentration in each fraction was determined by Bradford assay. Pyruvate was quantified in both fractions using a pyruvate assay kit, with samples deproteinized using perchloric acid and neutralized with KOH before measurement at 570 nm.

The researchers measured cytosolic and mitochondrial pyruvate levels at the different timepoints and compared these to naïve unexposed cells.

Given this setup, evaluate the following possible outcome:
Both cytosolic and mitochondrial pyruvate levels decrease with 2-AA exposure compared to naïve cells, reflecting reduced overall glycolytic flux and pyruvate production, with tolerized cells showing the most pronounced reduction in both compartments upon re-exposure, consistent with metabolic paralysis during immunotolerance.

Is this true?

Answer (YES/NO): NO